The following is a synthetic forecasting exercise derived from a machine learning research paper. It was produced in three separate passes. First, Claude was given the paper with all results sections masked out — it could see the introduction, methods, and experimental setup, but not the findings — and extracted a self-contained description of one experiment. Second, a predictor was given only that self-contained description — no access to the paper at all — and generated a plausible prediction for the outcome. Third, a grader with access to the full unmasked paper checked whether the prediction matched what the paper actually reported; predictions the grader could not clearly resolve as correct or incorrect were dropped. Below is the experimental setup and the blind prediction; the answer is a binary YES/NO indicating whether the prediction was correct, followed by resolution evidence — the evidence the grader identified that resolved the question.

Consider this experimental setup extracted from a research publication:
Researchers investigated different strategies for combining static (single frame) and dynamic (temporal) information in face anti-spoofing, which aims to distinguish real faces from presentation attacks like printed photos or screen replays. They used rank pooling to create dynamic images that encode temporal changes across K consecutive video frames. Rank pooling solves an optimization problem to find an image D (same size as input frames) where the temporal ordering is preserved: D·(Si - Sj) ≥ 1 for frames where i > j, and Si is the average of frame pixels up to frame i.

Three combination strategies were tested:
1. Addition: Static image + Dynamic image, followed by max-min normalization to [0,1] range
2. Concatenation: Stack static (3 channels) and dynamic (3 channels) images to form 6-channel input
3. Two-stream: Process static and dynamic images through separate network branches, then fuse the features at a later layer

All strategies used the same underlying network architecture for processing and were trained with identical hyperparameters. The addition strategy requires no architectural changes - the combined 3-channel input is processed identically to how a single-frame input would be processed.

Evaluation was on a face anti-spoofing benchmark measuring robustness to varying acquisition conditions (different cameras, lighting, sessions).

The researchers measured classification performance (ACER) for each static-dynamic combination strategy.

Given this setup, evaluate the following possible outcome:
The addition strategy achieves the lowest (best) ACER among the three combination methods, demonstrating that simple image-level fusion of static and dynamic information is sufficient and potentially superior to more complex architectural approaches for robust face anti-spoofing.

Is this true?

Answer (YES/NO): YES